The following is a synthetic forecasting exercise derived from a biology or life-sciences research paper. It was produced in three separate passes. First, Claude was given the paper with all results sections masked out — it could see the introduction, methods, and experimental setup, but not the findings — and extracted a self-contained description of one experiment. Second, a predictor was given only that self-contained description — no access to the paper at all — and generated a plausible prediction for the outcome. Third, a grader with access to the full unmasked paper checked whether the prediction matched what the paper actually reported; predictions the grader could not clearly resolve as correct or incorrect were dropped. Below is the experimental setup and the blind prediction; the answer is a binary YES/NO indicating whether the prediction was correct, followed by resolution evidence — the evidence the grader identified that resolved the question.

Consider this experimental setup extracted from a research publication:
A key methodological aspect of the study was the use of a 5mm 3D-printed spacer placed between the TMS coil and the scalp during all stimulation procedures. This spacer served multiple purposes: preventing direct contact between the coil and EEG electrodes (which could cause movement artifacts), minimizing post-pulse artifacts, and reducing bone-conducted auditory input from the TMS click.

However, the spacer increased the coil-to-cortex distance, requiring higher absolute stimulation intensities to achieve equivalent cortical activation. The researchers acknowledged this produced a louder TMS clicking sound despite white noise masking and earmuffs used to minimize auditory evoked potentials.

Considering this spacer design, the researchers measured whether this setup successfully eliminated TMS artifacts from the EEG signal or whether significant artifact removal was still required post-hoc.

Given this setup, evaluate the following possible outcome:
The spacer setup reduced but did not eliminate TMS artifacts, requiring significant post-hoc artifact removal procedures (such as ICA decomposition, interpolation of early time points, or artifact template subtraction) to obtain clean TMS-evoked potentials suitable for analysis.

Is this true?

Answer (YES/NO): YES